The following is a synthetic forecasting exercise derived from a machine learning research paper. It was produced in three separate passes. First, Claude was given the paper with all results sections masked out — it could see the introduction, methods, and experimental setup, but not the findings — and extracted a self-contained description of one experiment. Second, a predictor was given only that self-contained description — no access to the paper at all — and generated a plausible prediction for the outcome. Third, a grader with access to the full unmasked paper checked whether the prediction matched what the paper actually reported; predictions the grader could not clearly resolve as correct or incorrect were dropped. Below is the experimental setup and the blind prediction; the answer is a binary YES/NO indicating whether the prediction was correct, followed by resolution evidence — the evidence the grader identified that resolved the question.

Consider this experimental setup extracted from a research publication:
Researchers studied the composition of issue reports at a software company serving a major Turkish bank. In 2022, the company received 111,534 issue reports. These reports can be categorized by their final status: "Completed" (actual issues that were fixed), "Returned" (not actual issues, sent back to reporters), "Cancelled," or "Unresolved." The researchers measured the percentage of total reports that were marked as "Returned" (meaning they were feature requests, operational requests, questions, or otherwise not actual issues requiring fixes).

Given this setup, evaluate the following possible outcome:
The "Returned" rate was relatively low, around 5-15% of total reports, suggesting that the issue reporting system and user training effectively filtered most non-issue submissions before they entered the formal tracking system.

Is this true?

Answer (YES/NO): NO